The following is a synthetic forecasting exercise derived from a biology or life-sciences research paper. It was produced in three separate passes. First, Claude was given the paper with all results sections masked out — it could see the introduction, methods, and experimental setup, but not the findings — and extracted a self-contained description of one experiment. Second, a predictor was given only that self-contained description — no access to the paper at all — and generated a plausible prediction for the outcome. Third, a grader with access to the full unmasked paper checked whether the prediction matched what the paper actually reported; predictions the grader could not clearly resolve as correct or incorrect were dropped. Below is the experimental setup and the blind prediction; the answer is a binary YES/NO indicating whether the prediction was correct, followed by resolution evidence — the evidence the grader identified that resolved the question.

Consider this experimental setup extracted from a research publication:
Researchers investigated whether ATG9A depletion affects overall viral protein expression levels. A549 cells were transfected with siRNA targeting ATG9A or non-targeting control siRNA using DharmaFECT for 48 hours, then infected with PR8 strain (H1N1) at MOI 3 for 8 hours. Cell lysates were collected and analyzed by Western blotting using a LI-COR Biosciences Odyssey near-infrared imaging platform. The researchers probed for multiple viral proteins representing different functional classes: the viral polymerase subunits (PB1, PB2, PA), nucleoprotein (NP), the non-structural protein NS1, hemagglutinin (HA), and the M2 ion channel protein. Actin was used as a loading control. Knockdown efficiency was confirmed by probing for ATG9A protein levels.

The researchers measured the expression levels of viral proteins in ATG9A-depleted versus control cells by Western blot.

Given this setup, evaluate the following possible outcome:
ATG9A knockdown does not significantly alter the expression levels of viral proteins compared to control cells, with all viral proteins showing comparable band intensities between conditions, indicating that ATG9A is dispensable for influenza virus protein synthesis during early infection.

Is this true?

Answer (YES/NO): YES